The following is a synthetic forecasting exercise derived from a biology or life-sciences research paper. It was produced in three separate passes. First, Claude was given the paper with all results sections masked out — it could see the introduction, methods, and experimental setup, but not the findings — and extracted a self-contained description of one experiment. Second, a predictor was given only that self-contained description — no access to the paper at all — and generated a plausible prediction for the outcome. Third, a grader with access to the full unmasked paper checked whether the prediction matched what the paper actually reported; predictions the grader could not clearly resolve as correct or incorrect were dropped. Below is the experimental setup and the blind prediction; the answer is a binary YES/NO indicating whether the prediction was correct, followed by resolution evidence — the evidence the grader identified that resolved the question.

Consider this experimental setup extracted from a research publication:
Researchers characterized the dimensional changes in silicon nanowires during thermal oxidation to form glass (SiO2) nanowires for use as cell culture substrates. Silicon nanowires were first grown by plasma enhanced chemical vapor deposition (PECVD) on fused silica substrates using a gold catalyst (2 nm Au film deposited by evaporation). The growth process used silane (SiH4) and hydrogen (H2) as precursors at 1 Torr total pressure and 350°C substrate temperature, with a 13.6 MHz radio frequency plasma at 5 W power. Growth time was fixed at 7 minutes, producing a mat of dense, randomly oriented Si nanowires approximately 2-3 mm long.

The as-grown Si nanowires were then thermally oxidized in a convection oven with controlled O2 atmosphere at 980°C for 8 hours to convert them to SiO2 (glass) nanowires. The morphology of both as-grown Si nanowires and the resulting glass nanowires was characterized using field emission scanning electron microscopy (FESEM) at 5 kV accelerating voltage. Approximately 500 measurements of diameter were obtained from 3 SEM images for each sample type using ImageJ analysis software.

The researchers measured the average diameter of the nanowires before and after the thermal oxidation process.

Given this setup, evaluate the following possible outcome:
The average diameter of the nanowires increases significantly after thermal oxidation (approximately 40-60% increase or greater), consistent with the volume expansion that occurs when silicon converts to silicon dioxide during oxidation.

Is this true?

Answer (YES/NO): YES